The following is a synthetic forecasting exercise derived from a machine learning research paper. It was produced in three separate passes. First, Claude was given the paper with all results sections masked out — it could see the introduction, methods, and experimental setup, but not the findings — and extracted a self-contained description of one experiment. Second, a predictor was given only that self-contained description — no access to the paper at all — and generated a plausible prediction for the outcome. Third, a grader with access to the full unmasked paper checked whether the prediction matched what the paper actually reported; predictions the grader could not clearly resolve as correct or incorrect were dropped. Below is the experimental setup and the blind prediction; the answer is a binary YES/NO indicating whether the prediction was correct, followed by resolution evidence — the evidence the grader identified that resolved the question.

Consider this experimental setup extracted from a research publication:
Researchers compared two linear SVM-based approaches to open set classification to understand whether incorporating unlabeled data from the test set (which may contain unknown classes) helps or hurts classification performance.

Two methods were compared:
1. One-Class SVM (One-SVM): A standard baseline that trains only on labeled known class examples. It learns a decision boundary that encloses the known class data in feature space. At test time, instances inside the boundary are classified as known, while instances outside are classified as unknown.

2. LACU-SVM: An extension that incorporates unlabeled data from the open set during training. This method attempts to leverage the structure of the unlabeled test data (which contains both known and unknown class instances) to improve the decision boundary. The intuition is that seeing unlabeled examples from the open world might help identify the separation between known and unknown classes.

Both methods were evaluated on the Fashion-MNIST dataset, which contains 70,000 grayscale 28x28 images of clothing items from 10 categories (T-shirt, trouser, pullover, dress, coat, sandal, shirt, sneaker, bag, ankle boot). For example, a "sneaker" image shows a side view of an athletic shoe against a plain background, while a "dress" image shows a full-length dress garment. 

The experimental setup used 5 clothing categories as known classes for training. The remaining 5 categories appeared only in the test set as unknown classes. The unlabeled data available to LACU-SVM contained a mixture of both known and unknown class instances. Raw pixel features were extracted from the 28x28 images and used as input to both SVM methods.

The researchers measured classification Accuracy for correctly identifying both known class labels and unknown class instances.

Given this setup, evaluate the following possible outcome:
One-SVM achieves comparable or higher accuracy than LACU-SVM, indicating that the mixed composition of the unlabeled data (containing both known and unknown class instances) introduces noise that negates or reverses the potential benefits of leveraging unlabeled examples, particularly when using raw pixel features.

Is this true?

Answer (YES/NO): YES